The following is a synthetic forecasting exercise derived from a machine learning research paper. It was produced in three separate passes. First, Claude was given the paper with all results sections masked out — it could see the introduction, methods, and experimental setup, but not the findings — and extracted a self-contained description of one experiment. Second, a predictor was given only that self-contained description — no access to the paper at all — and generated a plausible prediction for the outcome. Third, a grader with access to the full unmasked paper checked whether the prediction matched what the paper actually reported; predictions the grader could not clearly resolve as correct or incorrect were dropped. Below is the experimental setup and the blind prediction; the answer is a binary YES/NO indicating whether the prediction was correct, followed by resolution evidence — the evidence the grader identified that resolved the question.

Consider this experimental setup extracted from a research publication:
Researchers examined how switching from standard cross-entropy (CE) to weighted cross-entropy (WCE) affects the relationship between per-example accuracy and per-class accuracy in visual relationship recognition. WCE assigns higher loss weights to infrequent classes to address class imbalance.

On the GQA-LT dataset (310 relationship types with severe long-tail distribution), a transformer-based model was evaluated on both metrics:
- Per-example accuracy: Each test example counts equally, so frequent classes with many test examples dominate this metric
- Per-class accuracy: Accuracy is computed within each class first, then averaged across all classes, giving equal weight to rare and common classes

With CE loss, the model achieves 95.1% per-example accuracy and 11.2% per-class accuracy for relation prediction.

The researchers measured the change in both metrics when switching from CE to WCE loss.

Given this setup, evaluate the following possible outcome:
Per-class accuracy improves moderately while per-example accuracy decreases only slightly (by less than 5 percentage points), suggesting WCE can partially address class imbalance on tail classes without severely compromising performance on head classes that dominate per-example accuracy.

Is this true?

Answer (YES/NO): NO